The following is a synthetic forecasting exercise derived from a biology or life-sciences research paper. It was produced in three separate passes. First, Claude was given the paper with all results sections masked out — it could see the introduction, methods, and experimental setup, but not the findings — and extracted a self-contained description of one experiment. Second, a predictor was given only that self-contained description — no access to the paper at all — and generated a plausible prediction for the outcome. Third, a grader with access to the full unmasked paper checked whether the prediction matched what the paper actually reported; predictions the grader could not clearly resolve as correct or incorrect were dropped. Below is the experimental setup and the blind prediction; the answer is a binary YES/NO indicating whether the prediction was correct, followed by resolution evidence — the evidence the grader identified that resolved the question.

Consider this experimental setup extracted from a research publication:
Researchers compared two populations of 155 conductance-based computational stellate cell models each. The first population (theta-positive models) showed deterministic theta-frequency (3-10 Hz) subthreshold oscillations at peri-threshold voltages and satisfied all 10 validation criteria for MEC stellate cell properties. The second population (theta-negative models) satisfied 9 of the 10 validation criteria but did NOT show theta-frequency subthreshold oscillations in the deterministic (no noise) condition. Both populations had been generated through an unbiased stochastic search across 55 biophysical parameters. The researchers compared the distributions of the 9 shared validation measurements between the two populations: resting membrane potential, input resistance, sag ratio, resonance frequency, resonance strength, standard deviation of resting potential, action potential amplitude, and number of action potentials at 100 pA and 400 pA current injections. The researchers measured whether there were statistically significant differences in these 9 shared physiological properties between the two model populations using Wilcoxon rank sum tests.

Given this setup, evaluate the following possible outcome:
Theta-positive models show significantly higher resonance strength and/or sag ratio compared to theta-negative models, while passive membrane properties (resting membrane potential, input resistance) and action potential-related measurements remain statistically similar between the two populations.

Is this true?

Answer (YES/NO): NO